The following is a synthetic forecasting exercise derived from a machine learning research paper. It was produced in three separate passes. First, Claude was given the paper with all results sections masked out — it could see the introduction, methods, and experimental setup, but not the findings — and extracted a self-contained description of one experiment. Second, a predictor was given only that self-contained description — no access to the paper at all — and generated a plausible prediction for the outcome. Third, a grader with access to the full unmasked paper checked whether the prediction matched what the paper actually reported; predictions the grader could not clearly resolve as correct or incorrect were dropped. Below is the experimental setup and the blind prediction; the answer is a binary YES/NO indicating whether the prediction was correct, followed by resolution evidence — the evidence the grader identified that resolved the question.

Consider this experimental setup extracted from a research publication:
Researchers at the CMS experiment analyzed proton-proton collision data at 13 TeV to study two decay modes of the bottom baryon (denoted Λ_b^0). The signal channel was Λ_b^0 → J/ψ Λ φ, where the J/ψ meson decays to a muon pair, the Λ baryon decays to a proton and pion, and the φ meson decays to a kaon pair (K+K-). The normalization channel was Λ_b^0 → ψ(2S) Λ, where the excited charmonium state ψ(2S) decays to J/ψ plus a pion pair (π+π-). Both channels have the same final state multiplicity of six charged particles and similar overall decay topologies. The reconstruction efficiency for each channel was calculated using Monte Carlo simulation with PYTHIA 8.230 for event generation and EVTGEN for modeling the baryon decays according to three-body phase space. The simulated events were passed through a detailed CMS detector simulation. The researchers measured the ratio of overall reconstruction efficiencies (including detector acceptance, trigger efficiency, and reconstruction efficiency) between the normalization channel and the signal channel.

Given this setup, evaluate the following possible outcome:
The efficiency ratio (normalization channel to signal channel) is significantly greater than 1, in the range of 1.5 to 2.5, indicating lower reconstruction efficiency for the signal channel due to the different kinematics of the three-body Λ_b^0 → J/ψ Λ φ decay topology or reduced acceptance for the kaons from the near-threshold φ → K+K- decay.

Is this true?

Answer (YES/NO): NO